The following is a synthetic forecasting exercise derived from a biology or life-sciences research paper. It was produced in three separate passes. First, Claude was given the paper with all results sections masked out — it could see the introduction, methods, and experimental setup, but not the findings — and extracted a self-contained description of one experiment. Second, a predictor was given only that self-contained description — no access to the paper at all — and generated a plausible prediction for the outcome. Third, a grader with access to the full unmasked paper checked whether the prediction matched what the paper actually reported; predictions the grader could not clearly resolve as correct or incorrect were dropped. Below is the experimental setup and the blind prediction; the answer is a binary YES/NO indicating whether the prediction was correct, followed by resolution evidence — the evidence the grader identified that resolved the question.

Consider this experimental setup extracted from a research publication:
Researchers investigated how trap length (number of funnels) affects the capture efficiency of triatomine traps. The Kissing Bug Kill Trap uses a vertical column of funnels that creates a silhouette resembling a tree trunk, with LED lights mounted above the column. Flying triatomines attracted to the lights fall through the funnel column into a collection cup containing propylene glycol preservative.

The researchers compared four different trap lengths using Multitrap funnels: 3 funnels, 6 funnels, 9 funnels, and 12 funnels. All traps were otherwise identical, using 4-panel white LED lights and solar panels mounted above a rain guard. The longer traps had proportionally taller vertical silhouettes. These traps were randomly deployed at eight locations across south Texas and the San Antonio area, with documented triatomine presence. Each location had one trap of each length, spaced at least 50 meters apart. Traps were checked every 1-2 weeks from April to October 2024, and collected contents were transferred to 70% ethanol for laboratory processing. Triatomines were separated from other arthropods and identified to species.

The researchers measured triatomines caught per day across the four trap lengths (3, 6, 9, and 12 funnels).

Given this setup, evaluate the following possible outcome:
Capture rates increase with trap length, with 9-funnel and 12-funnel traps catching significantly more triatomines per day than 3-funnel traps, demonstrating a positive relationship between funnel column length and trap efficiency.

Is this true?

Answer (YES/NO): NO